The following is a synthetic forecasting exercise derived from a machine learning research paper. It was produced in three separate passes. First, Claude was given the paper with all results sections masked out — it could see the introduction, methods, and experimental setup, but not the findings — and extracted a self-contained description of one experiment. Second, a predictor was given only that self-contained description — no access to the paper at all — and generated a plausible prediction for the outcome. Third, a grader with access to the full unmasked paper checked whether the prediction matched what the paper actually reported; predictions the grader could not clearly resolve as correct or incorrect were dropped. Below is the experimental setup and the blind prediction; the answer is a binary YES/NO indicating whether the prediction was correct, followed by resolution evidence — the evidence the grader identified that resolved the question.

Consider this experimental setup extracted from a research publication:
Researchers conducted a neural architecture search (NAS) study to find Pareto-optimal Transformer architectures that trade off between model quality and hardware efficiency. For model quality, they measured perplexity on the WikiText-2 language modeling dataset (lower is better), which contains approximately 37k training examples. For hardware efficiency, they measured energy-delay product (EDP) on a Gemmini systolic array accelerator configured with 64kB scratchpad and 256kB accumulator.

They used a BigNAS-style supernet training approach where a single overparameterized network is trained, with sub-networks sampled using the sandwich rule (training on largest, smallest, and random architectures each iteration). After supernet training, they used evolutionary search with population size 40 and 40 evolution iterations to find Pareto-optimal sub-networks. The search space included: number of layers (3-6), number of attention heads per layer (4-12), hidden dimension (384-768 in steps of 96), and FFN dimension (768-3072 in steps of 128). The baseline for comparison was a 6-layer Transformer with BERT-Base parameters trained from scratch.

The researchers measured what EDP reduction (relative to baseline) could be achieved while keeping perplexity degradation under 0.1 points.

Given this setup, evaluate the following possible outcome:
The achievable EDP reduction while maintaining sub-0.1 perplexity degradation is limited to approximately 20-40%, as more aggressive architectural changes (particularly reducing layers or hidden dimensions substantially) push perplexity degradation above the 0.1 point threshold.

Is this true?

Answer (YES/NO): NO